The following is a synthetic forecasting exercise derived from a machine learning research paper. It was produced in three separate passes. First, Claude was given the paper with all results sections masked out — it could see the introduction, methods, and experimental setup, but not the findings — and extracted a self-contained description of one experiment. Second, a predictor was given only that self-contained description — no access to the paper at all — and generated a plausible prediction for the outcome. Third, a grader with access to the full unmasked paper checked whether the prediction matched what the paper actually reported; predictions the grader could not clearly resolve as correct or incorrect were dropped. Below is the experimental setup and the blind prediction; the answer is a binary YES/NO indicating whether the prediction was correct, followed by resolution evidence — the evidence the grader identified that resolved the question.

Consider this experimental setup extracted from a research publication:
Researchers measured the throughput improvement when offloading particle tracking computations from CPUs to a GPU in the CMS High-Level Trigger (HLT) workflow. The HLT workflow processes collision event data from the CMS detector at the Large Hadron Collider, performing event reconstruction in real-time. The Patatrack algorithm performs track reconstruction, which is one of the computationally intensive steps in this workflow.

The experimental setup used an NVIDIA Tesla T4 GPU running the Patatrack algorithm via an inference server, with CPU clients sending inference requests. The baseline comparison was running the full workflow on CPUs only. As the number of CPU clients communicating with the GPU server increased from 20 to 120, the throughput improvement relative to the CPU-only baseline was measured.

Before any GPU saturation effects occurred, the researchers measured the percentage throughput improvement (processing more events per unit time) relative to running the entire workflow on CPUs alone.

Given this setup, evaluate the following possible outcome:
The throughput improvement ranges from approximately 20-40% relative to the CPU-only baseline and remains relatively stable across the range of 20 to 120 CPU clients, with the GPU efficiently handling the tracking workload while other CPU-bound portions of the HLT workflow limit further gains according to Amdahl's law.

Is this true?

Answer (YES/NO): NO